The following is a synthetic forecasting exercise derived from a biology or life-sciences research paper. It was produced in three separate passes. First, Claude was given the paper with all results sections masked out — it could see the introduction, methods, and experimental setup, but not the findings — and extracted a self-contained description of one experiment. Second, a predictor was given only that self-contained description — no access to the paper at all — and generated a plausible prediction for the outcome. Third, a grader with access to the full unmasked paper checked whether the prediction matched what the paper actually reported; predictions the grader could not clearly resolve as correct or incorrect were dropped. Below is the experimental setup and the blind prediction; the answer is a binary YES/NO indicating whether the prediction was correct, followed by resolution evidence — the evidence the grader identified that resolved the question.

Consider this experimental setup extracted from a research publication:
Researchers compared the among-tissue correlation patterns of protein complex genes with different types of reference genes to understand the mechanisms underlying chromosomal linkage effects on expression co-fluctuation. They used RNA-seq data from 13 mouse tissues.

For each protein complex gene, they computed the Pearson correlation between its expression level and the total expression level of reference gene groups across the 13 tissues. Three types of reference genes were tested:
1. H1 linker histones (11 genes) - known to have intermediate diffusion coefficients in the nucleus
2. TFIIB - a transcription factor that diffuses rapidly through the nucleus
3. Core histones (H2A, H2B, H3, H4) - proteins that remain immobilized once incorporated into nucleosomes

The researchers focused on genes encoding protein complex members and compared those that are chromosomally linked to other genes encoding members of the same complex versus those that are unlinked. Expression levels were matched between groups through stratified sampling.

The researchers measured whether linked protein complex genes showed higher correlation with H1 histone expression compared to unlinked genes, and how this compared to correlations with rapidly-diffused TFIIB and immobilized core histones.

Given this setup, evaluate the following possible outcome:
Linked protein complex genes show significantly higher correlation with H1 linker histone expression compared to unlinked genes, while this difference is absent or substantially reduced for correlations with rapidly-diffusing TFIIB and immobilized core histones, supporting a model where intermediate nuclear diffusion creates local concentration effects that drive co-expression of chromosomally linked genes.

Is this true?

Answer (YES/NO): NO